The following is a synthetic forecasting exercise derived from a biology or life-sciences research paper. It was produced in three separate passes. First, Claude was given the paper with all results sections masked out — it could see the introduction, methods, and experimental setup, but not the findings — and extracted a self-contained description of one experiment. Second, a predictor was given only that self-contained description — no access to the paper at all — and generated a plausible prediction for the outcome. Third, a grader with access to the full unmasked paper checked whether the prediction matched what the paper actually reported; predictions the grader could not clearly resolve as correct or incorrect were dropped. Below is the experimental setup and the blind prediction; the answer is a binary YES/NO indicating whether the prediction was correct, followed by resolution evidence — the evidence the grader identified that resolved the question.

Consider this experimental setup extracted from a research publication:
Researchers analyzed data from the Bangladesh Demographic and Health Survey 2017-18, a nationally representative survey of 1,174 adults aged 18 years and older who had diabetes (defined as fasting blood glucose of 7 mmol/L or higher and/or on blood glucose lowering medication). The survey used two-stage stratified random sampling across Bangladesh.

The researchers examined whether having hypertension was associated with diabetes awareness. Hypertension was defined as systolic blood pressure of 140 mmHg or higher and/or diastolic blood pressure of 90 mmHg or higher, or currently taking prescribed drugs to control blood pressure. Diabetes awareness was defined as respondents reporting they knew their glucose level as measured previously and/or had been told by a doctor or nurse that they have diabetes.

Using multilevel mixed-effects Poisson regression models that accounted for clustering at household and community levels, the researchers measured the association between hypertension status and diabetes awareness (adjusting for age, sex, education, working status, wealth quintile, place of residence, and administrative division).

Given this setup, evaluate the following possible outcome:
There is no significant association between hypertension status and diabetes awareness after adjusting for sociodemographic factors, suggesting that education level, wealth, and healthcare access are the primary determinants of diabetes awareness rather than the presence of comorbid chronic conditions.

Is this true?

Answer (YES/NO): NO